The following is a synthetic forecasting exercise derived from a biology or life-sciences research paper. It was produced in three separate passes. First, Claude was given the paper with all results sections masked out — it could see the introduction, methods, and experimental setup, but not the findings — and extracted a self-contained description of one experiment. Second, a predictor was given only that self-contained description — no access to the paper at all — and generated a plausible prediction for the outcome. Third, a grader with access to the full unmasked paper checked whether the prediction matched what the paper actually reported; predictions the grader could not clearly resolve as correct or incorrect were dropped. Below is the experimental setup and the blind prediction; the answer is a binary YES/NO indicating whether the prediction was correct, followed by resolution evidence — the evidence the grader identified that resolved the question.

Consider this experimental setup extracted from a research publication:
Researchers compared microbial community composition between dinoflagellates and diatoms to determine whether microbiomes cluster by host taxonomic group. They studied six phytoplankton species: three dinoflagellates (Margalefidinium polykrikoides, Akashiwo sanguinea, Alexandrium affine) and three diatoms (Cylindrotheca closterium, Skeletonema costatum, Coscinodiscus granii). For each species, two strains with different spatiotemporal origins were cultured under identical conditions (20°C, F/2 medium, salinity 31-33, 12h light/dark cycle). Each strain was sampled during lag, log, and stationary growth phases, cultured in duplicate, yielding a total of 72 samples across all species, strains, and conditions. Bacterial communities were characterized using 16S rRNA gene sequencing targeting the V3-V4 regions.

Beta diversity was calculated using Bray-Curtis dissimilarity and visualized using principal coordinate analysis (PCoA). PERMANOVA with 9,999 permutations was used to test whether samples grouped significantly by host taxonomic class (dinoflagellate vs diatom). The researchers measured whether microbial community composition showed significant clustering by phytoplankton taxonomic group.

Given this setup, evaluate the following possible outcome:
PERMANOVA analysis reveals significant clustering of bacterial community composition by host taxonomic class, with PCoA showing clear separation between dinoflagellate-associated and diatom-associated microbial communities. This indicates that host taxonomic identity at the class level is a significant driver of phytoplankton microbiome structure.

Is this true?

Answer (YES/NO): NO